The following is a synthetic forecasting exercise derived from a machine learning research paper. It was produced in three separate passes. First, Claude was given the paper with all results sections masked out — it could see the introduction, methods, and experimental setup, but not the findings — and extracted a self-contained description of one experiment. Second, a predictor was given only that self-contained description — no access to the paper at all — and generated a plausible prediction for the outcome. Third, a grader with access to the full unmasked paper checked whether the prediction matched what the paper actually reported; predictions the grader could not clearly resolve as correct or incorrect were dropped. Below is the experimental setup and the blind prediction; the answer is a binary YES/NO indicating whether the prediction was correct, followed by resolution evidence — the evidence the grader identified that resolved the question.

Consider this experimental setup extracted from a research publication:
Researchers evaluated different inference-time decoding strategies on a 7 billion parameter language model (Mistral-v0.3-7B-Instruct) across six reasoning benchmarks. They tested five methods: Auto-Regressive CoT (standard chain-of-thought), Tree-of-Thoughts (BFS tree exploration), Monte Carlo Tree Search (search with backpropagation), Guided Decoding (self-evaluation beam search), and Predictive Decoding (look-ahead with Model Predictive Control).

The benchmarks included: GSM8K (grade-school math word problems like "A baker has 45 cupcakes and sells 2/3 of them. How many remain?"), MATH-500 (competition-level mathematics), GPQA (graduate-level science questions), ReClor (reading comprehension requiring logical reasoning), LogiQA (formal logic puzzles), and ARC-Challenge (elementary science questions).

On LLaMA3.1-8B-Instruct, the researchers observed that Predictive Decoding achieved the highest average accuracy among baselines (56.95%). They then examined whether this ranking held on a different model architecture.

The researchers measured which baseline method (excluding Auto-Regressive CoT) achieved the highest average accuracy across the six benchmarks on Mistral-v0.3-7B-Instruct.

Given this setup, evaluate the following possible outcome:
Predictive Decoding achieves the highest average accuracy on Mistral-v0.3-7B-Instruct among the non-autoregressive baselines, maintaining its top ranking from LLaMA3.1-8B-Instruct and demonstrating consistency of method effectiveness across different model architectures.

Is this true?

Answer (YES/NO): NO